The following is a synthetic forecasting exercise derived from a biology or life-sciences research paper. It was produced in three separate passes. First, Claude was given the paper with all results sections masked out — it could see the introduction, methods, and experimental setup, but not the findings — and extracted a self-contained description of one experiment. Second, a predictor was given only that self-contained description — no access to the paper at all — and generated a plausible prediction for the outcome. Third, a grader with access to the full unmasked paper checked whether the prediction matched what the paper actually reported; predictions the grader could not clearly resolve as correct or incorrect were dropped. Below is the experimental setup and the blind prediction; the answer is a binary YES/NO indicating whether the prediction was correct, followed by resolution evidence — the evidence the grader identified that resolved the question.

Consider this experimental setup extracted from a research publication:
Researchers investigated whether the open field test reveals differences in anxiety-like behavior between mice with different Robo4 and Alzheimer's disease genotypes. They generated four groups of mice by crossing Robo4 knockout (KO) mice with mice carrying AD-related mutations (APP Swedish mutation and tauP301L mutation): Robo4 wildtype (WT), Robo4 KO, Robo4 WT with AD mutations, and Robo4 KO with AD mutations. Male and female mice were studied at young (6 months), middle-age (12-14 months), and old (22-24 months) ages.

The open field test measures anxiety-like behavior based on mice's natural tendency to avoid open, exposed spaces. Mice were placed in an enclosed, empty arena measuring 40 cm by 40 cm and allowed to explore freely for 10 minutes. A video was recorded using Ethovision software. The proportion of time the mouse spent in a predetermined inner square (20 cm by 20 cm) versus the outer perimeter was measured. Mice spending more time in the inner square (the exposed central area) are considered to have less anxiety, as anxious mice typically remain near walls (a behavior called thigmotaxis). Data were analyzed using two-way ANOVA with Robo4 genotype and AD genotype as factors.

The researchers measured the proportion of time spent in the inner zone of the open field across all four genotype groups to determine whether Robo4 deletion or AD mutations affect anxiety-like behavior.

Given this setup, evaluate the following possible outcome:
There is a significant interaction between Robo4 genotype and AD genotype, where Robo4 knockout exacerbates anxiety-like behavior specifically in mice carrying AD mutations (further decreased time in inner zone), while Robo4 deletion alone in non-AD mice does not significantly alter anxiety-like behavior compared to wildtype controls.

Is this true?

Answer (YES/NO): NO